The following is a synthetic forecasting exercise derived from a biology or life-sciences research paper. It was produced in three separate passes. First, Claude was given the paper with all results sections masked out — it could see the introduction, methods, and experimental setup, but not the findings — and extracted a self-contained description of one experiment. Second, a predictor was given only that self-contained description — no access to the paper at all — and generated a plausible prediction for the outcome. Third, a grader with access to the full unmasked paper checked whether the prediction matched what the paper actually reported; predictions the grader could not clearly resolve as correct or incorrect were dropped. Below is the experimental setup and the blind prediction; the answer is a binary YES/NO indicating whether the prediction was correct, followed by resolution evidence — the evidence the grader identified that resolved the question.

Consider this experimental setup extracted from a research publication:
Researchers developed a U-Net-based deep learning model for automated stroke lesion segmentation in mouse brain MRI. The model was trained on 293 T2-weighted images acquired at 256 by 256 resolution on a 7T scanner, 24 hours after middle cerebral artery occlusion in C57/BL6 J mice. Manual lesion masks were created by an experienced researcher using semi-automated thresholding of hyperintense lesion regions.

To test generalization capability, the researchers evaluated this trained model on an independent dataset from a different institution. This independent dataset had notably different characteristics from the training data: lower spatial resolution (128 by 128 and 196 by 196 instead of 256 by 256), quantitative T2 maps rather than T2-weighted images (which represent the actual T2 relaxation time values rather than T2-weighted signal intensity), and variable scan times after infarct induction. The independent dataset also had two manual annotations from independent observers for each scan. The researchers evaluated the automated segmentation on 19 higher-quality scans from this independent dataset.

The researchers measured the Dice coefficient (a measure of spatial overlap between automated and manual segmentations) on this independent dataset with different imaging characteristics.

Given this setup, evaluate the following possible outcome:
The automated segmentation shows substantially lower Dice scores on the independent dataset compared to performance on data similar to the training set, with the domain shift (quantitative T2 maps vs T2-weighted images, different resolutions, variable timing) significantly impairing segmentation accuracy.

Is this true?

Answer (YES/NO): YES